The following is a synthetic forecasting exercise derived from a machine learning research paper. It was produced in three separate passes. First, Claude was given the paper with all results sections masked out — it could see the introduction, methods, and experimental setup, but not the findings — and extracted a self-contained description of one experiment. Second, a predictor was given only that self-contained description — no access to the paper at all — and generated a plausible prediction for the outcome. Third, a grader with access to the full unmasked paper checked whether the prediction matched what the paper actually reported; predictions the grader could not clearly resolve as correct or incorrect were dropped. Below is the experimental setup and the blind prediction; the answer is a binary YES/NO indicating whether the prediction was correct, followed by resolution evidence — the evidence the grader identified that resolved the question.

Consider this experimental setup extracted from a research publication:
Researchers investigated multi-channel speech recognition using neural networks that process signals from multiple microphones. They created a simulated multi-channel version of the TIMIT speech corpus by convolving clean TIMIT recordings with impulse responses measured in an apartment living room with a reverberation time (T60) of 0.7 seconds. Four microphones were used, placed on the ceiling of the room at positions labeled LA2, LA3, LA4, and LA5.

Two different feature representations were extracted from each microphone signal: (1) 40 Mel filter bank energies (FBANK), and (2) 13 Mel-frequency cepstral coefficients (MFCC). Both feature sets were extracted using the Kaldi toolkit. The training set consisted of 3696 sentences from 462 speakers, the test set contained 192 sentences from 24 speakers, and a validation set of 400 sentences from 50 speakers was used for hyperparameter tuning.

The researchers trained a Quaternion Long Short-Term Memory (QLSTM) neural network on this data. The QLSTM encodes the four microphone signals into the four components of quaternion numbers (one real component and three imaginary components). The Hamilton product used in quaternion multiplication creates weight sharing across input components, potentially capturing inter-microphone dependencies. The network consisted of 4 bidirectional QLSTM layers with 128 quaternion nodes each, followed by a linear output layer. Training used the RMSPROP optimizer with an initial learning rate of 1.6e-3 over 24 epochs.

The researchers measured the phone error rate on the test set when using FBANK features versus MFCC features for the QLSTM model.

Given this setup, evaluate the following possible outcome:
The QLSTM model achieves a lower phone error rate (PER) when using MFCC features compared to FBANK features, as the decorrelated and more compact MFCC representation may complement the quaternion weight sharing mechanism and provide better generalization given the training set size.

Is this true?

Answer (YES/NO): NO